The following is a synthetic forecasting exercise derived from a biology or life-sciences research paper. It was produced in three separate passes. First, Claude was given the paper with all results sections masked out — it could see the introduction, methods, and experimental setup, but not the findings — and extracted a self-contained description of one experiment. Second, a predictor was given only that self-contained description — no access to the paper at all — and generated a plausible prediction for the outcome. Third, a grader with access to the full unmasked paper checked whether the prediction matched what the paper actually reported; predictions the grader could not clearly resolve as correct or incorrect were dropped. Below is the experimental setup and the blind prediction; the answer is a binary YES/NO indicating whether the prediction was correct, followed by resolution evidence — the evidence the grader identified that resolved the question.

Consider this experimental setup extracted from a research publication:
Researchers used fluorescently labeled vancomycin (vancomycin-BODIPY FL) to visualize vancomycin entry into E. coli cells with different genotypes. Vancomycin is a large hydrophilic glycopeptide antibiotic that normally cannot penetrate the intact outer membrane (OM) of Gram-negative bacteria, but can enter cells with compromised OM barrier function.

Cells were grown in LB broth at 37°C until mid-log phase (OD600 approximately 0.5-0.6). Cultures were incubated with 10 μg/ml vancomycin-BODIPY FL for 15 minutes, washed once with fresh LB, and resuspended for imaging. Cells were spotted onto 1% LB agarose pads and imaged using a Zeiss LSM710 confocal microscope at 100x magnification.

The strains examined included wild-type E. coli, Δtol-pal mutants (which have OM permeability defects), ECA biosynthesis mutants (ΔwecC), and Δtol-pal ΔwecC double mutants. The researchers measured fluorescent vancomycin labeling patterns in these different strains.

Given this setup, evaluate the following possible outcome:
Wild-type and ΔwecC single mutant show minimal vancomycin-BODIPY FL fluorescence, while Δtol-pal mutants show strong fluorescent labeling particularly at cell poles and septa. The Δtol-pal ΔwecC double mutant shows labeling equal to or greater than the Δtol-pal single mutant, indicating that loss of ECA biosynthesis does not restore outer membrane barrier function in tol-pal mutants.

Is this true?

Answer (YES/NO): NO